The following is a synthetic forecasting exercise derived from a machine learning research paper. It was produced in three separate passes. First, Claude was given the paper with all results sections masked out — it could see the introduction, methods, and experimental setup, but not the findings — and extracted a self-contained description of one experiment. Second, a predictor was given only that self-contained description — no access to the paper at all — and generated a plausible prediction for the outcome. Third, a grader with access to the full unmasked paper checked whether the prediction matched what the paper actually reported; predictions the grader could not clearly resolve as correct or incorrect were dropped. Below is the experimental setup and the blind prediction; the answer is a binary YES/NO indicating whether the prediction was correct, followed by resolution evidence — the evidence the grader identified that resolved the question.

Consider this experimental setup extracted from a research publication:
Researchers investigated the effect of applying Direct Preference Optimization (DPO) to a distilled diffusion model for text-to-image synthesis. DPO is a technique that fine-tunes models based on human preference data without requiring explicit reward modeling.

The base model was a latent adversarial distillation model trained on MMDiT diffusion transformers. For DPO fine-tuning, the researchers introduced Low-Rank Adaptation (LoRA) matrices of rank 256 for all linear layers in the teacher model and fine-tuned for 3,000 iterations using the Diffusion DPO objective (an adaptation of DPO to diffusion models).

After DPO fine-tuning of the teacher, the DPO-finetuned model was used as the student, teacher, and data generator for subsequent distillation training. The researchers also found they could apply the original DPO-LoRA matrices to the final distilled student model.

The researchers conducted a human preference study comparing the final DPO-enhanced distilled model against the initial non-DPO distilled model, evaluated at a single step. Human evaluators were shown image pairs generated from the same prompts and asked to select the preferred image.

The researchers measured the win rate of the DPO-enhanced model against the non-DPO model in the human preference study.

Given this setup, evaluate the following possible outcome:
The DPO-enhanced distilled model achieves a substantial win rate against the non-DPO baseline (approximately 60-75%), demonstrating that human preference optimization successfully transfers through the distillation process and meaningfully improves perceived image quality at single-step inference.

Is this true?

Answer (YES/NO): NO